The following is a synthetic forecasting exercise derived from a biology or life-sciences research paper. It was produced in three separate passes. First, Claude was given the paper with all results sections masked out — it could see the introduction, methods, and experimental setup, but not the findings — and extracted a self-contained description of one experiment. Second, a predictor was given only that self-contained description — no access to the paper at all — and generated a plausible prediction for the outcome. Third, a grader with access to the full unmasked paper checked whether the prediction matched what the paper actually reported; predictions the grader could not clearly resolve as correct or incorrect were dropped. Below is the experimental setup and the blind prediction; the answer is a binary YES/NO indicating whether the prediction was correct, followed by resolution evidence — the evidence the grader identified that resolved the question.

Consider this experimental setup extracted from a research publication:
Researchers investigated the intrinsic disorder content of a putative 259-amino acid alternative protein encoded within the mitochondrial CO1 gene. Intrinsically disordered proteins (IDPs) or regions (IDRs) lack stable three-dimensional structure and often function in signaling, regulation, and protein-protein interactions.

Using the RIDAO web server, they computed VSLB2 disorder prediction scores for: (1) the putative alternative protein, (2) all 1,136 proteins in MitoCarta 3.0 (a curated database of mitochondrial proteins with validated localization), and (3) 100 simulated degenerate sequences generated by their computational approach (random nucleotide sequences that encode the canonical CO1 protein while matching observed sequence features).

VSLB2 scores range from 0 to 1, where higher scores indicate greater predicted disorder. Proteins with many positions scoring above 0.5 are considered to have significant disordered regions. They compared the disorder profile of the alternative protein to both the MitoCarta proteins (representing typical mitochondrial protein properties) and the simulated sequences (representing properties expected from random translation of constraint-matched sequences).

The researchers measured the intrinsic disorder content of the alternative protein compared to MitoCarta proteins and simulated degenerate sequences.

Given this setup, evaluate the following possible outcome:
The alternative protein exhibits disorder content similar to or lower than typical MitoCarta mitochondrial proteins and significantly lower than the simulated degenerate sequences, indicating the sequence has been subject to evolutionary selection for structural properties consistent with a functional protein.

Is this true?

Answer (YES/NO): NO